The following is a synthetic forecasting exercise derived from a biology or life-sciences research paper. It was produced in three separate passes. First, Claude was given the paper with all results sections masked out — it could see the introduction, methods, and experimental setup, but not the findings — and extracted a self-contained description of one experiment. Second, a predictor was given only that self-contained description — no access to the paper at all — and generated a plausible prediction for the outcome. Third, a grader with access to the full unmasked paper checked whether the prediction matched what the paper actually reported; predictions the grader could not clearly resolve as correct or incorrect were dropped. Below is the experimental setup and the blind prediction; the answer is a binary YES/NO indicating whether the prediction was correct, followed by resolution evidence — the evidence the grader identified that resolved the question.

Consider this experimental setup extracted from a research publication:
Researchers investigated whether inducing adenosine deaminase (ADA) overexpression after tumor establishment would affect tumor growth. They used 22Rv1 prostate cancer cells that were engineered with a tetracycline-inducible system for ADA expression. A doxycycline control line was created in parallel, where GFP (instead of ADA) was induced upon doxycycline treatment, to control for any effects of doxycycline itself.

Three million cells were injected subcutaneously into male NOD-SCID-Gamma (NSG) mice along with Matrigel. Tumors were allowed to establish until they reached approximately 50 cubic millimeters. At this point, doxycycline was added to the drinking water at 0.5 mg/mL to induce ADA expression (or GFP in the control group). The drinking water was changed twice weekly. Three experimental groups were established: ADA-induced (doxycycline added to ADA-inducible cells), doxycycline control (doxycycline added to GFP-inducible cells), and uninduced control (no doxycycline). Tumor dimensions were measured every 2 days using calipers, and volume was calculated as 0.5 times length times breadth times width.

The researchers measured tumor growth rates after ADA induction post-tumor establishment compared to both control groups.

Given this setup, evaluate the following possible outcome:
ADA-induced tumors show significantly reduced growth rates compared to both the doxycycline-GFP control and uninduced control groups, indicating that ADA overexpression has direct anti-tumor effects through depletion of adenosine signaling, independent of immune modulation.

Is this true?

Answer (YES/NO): NO